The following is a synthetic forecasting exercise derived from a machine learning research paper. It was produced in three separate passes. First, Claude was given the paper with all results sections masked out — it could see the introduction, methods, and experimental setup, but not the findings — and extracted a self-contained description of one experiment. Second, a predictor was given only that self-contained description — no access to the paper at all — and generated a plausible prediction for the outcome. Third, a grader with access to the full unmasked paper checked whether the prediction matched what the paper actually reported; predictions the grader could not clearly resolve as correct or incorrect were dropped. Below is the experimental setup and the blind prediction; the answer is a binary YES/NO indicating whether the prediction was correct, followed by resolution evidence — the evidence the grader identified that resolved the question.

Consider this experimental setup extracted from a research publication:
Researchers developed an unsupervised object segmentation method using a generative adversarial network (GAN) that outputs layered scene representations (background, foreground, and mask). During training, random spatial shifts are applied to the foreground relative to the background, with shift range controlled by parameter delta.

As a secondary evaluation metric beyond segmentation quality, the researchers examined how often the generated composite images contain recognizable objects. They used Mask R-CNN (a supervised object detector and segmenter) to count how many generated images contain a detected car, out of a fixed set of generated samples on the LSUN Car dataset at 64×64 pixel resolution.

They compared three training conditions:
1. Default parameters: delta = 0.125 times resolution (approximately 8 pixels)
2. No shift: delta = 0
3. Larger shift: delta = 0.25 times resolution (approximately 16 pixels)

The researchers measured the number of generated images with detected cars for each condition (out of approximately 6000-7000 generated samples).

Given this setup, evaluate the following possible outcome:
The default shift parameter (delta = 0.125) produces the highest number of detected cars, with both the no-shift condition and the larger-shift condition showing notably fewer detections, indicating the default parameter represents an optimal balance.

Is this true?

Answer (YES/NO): NO